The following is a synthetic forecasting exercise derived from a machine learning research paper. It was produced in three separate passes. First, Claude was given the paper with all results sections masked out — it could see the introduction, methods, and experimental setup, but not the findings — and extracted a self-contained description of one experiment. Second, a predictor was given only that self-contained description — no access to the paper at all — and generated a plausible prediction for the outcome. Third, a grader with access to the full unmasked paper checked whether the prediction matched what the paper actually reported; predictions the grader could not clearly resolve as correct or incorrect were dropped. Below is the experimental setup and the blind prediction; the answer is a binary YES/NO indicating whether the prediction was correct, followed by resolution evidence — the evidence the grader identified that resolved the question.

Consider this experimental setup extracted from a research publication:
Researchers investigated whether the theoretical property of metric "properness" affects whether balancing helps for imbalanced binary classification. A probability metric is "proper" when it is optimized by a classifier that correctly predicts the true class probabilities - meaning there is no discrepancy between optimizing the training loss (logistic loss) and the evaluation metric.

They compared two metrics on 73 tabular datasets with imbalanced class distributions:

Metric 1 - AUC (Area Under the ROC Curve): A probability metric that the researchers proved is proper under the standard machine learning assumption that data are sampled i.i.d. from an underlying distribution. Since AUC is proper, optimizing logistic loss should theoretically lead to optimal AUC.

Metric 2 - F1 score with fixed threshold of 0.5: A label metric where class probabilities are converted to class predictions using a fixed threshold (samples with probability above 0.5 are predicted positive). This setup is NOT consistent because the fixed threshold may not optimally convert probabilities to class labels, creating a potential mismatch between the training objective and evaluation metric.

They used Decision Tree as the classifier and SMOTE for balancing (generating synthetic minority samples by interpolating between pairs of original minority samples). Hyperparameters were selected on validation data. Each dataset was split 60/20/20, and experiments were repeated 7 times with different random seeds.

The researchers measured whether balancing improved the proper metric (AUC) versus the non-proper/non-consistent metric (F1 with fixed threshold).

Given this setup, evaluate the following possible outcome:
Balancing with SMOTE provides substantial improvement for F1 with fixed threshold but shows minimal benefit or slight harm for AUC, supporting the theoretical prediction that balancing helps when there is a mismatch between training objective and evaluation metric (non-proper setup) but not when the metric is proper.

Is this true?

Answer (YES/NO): NO